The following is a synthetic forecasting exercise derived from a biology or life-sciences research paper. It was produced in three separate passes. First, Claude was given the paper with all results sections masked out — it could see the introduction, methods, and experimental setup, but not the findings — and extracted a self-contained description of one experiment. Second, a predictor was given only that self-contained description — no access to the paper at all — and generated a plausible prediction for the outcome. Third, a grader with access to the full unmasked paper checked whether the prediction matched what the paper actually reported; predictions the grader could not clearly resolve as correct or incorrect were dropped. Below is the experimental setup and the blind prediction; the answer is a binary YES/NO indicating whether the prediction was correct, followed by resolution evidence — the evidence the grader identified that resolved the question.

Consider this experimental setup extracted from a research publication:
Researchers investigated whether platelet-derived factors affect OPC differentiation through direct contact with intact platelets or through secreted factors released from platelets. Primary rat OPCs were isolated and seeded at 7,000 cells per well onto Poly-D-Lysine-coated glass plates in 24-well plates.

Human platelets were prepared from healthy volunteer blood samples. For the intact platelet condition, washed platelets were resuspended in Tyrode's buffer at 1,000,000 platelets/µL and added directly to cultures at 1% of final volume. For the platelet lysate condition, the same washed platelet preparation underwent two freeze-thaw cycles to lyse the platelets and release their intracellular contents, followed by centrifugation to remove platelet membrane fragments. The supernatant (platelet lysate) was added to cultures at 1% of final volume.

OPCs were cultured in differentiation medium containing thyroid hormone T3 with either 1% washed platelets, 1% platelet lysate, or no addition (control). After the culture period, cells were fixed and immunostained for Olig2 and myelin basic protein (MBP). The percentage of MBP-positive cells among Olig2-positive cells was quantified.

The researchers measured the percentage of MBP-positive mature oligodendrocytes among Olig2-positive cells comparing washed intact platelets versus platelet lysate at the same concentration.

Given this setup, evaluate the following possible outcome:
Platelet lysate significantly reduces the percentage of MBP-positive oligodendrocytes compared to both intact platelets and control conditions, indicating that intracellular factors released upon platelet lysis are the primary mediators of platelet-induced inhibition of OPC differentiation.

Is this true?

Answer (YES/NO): NO